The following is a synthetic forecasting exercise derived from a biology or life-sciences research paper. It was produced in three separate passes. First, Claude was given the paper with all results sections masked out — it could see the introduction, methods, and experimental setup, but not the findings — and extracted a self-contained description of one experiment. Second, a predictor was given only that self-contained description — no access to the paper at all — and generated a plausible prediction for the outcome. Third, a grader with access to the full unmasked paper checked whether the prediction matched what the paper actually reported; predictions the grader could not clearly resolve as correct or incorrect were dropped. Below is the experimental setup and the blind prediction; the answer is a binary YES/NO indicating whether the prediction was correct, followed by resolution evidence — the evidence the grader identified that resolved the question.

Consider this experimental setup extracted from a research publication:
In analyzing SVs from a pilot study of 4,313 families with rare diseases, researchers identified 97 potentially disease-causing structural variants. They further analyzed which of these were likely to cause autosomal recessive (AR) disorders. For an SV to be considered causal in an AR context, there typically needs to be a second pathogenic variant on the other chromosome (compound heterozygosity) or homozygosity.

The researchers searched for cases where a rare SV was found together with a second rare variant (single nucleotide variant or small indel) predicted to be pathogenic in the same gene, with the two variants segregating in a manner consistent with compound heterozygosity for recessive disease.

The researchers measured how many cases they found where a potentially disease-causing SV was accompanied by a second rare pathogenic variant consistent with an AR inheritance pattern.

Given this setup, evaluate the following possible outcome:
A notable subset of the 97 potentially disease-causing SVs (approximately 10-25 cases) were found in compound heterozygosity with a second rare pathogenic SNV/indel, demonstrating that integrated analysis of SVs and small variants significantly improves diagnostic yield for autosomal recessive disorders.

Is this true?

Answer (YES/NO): NO